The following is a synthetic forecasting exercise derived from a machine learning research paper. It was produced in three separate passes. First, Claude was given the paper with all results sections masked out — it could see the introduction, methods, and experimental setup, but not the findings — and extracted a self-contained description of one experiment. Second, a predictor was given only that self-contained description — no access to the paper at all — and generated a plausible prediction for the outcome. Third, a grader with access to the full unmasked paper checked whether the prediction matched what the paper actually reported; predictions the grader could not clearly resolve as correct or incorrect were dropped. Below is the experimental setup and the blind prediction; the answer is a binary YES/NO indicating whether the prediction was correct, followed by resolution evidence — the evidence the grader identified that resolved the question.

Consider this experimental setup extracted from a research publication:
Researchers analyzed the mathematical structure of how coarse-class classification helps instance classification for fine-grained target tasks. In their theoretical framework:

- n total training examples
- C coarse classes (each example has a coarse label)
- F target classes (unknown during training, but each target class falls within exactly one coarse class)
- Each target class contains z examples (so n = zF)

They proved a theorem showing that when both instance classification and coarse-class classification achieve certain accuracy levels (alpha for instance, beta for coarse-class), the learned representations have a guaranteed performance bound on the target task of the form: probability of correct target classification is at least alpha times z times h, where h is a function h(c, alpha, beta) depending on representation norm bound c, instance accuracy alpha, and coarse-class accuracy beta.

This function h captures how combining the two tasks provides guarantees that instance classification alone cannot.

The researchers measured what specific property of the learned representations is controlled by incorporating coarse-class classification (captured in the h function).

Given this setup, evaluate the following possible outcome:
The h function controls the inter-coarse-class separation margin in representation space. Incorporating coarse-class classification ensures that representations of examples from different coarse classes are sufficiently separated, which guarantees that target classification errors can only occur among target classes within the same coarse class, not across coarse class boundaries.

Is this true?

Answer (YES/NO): NO